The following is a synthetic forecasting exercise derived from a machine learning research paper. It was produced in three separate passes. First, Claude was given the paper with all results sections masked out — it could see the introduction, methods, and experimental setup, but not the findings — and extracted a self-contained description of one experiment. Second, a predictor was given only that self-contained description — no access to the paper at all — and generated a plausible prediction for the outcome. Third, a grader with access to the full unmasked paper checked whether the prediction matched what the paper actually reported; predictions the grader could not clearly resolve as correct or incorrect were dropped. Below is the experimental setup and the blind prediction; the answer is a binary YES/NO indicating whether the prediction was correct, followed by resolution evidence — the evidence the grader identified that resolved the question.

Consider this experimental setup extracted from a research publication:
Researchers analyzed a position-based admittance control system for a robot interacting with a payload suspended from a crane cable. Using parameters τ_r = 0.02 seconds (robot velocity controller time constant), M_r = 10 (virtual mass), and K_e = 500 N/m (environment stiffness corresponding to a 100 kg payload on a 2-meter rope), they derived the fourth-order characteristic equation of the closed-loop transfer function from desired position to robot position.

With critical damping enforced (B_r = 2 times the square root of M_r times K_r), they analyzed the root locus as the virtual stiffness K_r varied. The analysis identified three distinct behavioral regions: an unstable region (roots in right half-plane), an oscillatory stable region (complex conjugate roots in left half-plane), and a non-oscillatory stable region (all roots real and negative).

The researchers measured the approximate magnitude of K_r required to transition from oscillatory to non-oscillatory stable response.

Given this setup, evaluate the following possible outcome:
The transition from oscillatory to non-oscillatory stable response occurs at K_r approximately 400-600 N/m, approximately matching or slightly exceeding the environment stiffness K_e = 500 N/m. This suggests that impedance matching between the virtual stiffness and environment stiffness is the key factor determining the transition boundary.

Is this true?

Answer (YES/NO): YES